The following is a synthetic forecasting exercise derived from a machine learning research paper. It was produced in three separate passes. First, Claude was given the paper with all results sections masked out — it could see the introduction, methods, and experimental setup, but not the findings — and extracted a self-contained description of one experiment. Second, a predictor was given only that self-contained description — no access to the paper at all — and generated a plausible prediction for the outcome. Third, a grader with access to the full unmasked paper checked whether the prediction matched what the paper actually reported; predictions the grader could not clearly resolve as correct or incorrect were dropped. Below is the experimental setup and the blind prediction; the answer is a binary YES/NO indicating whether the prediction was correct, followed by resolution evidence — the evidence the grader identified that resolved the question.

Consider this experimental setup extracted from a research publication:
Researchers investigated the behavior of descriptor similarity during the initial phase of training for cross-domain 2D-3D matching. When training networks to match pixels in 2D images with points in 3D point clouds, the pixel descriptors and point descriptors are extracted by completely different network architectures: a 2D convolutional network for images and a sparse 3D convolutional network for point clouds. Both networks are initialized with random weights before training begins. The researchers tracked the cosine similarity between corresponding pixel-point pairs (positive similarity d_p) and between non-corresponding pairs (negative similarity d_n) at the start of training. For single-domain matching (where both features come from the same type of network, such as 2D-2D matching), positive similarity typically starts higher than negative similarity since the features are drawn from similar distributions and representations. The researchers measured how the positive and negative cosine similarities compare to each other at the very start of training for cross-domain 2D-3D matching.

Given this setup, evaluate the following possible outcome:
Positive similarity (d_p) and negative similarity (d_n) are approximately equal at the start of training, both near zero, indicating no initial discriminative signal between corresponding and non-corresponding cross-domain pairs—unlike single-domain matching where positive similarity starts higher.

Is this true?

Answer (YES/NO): NO